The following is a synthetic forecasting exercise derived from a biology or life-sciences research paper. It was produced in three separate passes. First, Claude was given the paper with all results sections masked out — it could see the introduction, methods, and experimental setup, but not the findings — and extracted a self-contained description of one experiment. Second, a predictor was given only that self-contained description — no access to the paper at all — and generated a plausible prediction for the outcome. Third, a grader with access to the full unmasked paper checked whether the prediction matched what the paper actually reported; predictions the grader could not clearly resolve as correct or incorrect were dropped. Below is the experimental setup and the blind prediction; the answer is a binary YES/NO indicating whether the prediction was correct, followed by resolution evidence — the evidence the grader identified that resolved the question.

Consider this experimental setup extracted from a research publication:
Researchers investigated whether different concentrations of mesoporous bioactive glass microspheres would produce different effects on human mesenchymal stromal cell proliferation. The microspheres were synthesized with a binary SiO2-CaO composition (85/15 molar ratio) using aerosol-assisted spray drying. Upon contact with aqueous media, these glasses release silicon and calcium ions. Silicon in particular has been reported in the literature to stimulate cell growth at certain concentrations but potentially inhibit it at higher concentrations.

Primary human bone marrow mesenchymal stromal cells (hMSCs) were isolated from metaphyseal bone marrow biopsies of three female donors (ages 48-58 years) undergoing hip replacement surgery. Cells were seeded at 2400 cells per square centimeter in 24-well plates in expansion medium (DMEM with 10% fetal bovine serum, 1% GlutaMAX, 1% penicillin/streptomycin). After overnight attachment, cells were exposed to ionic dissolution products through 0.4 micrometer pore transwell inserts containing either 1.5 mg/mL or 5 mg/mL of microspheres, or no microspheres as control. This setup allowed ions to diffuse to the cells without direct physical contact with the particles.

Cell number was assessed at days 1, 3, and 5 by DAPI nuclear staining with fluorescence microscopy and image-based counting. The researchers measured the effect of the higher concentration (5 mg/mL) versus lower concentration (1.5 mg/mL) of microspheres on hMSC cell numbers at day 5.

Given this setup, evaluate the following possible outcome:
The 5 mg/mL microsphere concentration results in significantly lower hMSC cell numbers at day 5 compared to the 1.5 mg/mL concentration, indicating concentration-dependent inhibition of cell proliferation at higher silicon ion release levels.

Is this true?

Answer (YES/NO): NO